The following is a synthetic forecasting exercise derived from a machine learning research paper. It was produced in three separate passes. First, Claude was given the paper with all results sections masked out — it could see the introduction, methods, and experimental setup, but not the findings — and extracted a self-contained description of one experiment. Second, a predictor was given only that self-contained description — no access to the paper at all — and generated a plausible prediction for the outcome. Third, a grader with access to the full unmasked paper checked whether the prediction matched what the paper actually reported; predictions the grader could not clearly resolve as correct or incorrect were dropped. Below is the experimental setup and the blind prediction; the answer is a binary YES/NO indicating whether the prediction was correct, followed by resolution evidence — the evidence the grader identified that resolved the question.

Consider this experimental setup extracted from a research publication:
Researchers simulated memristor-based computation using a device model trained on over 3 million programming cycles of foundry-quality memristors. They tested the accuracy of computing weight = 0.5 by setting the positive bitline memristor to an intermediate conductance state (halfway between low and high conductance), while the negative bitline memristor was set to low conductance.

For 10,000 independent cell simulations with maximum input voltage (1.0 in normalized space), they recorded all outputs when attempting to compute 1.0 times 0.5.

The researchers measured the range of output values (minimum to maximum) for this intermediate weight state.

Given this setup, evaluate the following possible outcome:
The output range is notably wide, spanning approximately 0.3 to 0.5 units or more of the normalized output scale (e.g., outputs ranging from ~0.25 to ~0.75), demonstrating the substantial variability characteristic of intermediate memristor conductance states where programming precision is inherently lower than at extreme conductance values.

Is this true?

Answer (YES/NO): NO